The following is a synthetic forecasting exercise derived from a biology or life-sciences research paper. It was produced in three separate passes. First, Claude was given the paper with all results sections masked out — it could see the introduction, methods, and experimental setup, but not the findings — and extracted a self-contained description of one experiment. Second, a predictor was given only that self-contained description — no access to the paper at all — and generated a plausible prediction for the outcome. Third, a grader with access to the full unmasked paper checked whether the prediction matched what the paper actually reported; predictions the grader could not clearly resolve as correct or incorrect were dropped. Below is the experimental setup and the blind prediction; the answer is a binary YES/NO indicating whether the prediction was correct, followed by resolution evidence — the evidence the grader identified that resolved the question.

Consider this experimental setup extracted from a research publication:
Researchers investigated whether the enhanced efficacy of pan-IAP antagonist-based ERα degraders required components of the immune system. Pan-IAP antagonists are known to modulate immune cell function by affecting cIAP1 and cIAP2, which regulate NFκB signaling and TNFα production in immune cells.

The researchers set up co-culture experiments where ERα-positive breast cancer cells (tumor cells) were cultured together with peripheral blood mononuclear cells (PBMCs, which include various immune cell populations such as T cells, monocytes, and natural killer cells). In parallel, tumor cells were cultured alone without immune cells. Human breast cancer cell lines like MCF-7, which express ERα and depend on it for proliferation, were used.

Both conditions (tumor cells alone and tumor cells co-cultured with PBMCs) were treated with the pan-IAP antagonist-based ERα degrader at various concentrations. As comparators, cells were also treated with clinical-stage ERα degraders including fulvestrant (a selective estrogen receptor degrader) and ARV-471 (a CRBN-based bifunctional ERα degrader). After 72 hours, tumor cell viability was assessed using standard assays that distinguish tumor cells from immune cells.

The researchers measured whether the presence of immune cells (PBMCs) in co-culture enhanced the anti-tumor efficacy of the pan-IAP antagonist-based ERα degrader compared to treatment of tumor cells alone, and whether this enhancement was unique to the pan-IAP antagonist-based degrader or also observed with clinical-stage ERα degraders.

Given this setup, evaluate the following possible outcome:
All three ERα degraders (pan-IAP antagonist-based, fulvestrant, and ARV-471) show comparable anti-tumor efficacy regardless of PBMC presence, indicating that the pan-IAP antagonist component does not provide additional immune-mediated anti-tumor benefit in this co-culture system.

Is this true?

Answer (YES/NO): NO